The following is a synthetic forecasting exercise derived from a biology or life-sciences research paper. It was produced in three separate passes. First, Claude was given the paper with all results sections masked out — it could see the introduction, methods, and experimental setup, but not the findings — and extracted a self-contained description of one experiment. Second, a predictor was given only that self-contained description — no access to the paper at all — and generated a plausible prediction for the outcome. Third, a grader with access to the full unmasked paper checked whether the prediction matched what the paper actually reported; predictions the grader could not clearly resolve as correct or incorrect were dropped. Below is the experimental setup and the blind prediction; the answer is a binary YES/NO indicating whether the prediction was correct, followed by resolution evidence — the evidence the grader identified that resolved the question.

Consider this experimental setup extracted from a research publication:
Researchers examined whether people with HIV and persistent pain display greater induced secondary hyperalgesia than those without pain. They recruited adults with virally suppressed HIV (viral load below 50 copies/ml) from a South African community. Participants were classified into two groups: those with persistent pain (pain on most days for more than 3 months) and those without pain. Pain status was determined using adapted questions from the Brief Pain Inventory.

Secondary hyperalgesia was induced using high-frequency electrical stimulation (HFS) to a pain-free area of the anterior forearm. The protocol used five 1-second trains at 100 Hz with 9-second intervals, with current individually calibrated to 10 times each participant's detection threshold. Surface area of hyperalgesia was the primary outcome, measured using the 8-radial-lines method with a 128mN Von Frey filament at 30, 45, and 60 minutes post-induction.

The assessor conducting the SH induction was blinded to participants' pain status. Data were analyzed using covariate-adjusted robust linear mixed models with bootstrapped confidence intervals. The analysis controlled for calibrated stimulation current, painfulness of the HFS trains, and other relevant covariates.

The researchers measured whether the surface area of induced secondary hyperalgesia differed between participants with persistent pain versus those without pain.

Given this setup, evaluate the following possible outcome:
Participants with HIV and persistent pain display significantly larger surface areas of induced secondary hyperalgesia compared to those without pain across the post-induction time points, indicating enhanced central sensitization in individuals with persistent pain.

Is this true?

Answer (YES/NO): NO